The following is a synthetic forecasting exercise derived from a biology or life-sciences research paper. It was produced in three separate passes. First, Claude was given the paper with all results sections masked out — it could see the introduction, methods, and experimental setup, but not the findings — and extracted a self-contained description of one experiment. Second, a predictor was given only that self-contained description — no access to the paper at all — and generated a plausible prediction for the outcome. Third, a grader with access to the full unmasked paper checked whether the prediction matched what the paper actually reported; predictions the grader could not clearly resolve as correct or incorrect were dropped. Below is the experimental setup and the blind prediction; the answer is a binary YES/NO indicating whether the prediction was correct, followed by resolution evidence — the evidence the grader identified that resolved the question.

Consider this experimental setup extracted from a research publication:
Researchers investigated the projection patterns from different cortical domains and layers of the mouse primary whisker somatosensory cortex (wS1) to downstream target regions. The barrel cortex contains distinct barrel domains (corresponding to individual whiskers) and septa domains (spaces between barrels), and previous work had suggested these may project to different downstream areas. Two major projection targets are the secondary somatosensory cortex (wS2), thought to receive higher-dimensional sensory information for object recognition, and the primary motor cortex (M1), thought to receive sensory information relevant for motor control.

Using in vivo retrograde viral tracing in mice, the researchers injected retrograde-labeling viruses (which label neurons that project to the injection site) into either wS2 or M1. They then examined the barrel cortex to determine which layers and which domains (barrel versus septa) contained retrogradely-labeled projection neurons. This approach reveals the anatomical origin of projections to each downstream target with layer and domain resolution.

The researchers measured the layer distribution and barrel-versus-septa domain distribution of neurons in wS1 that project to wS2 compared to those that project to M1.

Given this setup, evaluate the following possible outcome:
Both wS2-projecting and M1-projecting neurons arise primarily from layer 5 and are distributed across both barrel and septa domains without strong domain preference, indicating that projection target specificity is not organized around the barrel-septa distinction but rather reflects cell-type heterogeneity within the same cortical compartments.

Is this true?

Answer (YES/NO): NO